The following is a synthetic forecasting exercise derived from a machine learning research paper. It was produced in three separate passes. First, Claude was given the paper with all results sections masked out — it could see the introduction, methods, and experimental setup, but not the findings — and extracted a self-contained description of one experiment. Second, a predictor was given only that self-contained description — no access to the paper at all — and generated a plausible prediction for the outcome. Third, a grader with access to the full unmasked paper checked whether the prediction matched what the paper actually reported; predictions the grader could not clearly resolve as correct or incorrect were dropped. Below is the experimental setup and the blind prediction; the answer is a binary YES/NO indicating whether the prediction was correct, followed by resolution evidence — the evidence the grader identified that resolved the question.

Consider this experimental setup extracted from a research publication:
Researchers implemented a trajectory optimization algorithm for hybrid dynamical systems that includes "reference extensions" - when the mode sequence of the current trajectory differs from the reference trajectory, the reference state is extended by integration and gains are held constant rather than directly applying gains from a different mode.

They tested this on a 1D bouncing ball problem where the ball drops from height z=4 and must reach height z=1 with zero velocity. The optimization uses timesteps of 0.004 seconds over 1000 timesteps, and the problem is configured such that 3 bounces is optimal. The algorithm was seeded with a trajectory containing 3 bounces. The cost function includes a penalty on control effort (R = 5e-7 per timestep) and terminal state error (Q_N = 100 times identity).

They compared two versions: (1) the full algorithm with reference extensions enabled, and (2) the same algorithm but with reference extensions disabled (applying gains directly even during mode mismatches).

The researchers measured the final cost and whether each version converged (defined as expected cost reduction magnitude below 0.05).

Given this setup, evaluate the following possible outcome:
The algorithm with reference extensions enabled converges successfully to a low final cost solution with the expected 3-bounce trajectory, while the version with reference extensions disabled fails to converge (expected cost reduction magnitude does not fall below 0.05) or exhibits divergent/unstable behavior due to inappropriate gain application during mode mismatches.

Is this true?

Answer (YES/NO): YES